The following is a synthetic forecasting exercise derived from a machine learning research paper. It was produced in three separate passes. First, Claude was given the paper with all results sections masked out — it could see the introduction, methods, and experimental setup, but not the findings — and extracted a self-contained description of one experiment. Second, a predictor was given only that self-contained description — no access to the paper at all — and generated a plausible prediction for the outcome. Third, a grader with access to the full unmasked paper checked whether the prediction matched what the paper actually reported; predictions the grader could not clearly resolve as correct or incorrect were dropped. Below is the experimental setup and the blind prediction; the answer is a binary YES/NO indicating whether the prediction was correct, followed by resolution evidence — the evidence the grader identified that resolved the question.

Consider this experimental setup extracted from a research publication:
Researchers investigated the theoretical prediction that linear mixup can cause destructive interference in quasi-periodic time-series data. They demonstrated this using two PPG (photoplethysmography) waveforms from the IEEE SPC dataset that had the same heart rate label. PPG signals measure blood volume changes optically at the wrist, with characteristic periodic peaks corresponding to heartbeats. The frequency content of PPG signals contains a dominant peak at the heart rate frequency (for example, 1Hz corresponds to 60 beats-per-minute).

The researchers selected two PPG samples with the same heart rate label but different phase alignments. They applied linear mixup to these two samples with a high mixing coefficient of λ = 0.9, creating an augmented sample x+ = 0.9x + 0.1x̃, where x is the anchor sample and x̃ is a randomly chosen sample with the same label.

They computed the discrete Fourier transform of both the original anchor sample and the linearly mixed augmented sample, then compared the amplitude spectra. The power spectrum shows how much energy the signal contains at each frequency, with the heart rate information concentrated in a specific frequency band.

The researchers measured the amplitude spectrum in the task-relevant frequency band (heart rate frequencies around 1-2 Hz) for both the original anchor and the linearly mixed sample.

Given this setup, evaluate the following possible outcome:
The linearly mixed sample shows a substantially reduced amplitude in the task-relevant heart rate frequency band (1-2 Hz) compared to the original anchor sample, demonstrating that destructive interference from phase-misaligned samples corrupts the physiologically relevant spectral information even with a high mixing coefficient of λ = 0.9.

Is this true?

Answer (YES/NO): YES